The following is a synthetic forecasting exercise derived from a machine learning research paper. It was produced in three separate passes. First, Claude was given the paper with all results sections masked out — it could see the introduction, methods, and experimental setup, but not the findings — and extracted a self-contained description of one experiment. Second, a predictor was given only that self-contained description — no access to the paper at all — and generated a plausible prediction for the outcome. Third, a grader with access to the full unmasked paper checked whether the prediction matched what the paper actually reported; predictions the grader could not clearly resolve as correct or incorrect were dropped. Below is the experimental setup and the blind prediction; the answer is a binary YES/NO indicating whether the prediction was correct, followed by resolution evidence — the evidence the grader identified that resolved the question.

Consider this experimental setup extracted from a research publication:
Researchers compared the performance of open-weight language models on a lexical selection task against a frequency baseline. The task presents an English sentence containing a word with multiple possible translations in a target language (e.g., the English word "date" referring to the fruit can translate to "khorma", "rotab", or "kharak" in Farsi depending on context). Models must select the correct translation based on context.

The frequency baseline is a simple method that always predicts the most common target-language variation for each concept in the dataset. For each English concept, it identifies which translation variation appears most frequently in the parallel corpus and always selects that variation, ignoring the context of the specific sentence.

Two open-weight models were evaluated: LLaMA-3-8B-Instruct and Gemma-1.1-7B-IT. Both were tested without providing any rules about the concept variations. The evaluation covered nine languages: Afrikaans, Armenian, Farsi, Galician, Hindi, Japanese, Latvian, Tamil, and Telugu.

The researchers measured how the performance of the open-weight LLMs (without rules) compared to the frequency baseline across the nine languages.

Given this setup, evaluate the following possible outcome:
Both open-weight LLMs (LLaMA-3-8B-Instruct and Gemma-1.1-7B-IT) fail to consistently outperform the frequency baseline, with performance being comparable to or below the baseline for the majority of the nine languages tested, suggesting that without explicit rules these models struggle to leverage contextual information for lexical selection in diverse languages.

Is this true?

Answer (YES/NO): YES